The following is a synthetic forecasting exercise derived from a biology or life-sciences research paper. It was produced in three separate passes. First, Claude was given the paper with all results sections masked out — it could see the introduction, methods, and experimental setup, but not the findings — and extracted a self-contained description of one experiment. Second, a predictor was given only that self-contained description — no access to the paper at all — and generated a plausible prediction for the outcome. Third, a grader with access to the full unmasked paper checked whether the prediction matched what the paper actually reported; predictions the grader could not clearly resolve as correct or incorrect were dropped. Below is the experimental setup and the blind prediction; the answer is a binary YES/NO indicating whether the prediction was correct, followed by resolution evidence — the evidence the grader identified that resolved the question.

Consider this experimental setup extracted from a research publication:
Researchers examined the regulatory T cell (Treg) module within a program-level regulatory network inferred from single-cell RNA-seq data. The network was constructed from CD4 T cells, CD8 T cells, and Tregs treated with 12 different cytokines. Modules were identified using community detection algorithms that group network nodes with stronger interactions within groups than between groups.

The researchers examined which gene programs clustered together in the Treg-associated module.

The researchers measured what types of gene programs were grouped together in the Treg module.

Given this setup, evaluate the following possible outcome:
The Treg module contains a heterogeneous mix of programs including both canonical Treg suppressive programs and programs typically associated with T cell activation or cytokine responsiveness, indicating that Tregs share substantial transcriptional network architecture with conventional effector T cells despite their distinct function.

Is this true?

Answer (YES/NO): NO